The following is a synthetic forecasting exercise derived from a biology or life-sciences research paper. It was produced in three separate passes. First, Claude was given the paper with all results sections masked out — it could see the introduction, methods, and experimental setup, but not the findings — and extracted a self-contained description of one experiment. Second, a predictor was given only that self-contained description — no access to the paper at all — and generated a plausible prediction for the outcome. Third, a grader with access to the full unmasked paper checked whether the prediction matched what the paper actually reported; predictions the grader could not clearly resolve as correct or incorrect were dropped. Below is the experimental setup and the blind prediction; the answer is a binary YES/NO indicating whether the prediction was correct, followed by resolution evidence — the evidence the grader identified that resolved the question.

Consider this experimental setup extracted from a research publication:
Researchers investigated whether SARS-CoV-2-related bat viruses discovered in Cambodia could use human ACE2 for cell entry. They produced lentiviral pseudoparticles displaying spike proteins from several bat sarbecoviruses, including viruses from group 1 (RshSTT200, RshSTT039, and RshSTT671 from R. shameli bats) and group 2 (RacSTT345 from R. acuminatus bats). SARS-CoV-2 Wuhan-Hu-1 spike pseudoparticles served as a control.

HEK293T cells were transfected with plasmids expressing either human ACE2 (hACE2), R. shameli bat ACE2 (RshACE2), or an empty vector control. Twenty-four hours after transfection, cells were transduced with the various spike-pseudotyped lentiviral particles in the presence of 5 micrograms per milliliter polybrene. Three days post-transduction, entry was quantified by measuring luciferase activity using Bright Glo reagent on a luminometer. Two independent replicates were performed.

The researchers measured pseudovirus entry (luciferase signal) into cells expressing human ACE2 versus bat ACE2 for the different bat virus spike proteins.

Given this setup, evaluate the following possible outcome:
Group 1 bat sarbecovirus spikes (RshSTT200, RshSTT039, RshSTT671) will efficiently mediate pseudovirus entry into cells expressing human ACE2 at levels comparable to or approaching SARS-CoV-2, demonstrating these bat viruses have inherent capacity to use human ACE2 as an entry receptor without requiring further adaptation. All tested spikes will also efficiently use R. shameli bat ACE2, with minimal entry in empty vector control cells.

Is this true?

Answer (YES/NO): NO